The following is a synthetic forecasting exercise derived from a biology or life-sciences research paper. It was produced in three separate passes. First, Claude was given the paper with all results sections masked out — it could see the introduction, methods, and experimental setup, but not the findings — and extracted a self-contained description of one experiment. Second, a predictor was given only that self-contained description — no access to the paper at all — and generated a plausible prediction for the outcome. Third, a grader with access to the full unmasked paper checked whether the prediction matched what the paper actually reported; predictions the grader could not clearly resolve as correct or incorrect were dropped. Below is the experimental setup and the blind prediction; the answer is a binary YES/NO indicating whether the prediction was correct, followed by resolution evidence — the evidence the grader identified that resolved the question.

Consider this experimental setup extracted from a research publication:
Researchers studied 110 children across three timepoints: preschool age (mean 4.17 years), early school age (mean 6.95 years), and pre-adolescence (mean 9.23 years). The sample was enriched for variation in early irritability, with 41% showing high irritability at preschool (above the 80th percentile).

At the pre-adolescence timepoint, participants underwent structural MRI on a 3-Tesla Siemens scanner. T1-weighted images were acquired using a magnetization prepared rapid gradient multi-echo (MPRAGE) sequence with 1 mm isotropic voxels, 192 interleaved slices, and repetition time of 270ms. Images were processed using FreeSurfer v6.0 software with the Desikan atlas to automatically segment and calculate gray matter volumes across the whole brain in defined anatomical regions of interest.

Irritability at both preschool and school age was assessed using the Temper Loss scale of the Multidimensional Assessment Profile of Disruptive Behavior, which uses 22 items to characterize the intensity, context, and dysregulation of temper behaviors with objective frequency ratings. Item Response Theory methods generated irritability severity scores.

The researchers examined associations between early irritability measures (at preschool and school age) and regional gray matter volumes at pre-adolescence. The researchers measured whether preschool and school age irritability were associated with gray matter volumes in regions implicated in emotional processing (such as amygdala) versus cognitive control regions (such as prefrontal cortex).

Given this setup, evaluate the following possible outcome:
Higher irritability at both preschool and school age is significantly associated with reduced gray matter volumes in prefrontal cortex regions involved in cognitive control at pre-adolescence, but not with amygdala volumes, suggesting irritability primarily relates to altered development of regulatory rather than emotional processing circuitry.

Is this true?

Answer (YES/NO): NO